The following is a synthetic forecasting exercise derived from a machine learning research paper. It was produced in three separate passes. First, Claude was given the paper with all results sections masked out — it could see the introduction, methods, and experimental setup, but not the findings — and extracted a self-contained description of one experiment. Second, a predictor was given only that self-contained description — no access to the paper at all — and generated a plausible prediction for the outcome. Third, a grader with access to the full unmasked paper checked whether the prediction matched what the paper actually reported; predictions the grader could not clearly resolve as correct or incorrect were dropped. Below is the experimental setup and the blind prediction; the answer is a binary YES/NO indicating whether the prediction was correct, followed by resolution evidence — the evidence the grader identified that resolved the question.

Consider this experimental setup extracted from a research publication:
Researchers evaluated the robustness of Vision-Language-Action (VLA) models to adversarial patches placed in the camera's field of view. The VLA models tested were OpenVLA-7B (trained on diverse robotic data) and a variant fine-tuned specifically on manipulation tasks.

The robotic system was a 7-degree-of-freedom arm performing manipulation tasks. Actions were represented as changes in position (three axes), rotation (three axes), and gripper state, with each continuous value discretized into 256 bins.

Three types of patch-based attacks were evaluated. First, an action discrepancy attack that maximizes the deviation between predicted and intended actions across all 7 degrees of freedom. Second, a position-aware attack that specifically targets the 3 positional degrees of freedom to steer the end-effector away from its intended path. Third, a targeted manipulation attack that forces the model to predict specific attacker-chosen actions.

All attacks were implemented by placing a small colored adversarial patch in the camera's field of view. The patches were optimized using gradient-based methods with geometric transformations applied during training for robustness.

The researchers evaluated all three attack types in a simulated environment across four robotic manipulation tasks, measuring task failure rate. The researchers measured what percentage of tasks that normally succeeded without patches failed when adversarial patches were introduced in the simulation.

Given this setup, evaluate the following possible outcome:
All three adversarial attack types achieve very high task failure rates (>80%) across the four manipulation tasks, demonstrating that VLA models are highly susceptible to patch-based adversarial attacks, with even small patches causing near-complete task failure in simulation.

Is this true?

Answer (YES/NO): NO